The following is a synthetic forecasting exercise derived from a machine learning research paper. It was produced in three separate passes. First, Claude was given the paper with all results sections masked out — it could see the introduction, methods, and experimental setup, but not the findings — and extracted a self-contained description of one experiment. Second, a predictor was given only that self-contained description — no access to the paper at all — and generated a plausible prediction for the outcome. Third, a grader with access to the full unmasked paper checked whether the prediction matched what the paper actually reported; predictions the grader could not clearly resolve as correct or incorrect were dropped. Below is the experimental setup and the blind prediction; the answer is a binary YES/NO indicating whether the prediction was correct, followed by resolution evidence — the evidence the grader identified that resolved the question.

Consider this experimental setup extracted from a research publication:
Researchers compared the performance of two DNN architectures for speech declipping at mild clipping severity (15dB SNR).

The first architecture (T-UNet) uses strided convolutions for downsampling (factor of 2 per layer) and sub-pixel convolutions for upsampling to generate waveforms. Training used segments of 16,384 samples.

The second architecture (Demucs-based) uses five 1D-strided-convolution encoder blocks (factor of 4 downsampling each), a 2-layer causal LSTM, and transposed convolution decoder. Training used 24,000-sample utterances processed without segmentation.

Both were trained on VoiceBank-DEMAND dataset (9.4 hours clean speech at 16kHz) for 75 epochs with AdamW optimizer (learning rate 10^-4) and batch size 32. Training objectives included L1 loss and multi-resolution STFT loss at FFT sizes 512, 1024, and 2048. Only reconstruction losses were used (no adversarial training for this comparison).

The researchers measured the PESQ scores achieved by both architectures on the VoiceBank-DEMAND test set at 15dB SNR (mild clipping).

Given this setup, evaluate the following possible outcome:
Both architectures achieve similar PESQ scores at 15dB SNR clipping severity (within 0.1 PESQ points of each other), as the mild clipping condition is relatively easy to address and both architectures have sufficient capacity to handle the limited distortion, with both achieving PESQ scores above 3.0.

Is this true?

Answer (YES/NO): YES